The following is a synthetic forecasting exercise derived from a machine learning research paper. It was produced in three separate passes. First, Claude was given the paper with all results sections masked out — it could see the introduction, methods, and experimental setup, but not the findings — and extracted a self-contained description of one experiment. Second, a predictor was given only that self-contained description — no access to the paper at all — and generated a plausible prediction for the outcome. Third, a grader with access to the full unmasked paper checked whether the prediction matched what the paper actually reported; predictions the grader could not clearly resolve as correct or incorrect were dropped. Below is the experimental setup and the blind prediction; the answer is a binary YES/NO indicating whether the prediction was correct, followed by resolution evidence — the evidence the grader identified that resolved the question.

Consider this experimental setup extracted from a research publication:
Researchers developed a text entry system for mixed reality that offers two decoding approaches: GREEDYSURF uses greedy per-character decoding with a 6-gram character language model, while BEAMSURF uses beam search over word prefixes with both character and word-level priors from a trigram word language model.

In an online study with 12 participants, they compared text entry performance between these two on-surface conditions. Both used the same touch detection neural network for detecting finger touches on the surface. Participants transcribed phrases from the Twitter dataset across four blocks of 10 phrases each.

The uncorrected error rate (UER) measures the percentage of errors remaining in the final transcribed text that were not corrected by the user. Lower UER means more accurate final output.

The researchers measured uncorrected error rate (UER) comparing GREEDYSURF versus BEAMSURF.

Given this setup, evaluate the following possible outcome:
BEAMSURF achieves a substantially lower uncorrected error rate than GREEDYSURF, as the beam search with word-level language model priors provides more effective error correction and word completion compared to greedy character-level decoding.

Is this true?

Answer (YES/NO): YES